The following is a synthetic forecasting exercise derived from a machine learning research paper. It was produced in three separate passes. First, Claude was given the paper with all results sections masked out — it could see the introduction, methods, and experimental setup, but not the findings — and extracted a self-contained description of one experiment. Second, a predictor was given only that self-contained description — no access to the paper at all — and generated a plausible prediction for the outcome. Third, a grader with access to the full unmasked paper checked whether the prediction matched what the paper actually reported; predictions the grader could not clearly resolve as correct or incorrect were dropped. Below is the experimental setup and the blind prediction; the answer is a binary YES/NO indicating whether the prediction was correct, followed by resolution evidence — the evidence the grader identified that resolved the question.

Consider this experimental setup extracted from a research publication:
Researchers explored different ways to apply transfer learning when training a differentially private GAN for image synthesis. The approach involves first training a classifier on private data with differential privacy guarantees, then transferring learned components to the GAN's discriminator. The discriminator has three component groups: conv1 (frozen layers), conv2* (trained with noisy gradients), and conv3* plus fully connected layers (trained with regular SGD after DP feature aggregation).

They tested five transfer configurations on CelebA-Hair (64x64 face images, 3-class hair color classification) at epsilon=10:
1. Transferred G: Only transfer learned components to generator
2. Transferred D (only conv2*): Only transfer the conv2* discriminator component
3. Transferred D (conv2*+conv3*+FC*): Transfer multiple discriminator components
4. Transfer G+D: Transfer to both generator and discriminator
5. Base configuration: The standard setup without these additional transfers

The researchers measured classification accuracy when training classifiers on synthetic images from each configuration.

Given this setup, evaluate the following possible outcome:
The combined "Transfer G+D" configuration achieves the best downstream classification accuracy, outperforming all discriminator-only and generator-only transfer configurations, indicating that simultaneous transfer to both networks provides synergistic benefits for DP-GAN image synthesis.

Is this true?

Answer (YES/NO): NO